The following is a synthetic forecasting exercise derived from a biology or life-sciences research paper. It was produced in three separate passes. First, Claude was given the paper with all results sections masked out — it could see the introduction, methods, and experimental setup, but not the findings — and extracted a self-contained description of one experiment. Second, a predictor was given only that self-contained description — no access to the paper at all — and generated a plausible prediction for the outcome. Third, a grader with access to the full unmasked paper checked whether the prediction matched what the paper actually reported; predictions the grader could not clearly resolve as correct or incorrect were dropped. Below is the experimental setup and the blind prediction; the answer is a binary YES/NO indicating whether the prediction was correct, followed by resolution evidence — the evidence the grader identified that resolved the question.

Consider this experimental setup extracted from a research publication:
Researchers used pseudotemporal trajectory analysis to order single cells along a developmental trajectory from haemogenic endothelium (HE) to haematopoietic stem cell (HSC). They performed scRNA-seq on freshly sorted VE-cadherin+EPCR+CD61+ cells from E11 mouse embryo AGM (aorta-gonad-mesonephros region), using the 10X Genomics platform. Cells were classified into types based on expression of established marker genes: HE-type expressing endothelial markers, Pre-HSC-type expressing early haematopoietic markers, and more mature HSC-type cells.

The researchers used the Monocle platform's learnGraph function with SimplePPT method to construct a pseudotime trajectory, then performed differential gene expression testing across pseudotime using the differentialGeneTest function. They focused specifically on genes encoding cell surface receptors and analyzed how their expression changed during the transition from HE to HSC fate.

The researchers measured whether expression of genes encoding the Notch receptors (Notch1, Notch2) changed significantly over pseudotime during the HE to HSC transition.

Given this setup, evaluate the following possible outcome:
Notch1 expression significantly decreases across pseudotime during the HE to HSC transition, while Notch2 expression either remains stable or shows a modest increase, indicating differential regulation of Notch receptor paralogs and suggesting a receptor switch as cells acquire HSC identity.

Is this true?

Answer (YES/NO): YES